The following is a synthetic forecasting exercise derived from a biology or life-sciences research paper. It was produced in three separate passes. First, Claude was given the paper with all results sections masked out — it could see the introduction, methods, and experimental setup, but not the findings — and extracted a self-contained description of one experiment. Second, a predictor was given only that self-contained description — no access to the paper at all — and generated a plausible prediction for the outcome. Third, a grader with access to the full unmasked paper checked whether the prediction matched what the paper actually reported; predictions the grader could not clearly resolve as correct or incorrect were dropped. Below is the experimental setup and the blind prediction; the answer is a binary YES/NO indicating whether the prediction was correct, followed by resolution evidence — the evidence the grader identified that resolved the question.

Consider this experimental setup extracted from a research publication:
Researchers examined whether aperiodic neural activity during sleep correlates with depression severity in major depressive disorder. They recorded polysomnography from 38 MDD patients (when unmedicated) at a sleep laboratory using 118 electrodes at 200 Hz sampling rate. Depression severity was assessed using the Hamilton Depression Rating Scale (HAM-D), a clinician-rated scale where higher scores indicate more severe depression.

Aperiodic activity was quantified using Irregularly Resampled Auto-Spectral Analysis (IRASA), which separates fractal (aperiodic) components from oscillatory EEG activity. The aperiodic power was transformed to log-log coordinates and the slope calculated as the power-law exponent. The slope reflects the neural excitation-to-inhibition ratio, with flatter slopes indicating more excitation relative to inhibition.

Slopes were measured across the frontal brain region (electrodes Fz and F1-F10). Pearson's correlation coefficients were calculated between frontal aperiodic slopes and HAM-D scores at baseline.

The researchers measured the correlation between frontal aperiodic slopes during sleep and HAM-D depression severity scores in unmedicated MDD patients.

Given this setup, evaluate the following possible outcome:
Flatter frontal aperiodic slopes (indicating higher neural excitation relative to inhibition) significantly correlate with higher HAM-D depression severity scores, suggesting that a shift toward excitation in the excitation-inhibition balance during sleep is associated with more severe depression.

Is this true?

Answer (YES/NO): NO